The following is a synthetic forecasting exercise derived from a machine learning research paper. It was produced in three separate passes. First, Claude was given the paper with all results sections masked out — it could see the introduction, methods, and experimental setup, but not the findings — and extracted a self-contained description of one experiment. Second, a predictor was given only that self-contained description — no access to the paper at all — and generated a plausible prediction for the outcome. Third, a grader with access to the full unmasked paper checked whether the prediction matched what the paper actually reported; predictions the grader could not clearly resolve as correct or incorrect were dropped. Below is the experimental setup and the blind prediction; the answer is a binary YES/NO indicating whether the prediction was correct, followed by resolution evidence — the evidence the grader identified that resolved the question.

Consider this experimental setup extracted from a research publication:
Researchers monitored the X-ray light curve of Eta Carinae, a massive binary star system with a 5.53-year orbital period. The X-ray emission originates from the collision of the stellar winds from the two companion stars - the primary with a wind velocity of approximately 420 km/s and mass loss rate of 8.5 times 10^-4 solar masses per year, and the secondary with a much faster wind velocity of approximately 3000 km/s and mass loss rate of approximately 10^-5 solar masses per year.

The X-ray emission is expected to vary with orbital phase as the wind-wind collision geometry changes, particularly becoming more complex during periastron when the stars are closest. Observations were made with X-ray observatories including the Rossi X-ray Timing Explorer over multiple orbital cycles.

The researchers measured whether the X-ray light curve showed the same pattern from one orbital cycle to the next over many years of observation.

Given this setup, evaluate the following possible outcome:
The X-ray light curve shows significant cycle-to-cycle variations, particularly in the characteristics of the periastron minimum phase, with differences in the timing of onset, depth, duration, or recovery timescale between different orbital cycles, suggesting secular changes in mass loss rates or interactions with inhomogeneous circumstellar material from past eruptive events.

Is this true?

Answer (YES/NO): NO